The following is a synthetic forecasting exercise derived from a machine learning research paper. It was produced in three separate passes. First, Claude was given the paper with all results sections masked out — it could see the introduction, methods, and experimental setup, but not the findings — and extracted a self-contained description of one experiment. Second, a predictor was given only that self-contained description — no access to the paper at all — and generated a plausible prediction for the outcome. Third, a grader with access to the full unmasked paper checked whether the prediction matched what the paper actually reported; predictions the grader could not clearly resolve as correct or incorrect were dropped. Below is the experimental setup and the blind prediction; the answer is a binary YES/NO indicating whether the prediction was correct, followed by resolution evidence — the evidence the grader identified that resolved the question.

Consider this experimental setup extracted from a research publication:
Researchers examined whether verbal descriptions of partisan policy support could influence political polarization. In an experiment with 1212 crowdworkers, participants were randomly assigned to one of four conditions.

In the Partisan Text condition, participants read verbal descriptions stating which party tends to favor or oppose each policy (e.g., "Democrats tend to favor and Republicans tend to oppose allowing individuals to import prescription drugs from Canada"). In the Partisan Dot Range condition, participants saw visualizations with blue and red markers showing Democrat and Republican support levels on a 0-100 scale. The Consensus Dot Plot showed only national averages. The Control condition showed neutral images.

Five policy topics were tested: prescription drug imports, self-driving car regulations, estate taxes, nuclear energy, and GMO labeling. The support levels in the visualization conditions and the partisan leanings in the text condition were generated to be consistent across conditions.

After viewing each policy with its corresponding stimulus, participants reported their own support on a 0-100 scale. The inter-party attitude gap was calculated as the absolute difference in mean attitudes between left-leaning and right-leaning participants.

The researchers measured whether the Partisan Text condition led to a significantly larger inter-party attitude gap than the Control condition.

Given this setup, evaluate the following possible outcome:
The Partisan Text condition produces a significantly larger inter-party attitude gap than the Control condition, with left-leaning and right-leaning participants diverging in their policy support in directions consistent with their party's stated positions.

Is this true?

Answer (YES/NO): YES